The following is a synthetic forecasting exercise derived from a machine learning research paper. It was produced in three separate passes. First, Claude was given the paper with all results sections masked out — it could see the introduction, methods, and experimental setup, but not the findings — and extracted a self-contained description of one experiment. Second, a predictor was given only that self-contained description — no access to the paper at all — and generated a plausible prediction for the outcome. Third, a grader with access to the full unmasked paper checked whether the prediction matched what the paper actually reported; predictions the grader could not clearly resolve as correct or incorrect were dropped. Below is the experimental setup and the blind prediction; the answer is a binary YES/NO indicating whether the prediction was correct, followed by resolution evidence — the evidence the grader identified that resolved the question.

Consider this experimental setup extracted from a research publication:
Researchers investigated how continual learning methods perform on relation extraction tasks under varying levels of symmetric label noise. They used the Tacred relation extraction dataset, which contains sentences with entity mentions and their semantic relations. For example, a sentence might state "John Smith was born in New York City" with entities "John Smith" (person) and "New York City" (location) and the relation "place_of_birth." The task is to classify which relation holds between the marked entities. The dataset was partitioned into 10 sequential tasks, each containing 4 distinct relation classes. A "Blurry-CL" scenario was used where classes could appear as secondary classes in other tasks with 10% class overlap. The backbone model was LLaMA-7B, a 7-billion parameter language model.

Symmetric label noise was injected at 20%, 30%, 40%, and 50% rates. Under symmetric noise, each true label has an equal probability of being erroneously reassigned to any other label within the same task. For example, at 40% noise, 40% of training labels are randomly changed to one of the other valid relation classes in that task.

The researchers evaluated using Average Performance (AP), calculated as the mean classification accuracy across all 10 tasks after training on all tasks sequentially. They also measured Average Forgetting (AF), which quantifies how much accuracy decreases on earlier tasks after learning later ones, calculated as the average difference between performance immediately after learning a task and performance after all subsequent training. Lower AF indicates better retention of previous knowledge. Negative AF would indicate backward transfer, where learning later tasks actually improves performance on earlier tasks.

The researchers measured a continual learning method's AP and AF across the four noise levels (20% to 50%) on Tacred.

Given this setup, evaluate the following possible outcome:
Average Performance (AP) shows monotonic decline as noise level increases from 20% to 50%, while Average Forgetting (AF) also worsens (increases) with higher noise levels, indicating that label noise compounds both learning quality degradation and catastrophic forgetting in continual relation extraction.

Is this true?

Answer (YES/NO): NO